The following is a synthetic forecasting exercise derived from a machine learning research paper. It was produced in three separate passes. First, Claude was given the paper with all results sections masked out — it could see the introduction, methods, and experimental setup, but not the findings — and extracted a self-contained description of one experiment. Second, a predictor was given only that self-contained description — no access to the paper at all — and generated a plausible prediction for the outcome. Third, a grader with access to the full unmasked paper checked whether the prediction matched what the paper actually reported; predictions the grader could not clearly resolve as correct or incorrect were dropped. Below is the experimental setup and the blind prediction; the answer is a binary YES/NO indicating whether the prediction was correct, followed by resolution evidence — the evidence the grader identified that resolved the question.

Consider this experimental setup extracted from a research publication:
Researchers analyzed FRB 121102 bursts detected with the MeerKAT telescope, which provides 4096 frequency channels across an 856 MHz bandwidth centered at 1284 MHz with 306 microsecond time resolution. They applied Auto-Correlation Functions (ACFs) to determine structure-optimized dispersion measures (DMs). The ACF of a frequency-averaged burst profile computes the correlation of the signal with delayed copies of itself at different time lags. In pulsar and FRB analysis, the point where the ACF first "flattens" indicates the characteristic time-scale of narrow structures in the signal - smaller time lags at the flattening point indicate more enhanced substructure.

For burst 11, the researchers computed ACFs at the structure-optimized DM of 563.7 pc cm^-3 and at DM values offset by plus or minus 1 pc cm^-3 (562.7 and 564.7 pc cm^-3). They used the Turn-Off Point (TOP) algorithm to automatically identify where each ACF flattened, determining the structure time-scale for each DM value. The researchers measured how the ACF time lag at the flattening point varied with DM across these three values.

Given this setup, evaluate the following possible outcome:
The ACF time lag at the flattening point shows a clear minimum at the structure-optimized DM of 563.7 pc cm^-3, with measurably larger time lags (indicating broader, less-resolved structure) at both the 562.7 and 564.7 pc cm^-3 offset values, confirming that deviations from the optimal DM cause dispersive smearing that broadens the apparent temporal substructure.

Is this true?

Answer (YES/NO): YES